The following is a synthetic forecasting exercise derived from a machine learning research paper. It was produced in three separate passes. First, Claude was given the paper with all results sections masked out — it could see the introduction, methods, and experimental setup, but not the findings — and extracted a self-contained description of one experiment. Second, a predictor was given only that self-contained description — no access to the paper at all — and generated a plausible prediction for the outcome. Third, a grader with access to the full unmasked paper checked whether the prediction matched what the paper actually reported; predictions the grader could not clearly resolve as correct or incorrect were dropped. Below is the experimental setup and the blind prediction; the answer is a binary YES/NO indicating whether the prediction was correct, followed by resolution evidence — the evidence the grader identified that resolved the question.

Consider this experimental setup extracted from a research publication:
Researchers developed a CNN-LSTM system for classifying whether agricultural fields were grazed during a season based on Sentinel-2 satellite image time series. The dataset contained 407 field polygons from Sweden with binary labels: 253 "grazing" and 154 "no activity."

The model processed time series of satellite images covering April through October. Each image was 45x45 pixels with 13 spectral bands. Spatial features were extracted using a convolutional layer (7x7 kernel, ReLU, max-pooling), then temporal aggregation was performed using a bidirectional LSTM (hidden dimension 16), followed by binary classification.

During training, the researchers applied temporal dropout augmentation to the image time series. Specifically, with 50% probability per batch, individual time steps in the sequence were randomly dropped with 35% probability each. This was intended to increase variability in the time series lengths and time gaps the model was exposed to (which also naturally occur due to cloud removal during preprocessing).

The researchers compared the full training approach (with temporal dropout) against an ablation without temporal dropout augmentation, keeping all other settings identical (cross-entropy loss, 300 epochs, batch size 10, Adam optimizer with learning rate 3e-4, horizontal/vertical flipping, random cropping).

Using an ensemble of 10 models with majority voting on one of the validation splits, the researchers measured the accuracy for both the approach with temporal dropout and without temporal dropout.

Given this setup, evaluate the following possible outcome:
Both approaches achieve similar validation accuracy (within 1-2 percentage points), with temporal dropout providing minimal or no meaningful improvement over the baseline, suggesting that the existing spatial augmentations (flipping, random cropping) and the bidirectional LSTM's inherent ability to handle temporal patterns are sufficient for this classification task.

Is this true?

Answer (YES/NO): NO